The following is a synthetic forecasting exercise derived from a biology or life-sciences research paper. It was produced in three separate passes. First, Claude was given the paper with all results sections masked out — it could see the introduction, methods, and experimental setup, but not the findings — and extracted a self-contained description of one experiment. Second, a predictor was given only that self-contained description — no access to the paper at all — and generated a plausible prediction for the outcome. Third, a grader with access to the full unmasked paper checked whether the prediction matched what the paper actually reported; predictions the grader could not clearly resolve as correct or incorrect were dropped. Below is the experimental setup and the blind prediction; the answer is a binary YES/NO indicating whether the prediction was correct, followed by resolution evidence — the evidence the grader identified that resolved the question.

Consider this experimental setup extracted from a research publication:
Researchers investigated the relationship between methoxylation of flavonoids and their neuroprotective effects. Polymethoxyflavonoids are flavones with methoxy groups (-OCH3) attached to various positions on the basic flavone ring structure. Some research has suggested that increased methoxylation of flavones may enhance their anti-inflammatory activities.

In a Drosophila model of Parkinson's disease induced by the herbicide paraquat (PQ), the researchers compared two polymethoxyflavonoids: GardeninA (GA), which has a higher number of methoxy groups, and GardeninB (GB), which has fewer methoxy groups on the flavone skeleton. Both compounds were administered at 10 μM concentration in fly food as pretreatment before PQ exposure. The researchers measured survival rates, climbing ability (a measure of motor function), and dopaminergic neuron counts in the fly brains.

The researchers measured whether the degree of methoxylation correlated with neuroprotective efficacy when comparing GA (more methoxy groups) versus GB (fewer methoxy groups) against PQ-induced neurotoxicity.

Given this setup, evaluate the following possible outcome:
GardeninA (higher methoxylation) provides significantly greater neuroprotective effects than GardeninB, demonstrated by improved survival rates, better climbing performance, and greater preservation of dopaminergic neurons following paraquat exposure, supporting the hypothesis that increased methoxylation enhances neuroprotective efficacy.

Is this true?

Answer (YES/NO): YES